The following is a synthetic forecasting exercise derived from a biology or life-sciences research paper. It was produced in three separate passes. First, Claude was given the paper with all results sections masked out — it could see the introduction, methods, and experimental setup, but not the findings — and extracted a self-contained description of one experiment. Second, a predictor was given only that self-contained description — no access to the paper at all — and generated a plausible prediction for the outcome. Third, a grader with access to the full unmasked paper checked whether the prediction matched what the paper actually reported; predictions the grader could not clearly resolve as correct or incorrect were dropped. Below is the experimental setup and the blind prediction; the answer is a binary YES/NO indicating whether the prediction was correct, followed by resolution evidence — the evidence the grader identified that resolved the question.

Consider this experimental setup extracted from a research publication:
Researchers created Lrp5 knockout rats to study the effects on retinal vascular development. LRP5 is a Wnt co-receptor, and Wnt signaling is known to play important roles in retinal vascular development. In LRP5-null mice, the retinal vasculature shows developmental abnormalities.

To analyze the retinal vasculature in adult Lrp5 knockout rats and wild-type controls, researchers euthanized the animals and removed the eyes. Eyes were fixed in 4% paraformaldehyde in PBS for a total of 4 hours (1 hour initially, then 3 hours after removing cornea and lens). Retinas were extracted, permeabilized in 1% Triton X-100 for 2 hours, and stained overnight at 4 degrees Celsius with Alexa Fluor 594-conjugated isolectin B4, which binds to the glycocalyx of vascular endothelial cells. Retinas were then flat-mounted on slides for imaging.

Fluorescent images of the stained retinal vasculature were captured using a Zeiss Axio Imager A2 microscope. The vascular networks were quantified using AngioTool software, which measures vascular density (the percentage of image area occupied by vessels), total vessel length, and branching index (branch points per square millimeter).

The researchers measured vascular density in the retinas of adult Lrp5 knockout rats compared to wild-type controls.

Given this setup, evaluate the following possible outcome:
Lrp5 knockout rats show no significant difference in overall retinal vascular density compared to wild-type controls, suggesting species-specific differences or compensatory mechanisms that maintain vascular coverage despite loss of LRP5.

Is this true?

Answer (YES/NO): NO